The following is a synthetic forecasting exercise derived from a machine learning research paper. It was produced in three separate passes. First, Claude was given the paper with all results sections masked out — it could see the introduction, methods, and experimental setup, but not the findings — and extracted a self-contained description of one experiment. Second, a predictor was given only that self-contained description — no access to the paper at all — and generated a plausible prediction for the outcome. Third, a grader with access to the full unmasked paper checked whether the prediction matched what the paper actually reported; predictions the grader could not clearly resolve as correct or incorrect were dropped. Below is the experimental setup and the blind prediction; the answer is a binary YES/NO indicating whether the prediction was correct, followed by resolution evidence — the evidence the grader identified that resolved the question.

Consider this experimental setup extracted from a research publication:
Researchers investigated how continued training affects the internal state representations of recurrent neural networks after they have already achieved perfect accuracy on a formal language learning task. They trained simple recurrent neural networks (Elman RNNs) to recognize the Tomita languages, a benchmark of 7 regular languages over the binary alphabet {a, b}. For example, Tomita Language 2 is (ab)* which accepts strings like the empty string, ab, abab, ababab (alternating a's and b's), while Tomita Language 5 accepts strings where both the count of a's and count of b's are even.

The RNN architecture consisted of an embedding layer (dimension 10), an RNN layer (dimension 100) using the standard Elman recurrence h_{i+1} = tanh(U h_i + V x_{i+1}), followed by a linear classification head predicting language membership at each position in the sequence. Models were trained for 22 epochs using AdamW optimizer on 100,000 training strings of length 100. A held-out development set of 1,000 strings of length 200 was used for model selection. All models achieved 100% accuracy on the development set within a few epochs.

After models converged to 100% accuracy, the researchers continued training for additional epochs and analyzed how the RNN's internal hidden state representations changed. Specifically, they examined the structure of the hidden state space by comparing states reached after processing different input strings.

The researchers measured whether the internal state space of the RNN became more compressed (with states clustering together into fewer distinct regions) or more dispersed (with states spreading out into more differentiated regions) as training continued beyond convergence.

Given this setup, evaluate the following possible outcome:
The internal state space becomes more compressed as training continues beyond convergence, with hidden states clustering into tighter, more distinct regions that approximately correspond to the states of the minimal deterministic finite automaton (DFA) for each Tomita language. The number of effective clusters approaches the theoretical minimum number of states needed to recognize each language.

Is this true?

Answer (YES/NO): YES